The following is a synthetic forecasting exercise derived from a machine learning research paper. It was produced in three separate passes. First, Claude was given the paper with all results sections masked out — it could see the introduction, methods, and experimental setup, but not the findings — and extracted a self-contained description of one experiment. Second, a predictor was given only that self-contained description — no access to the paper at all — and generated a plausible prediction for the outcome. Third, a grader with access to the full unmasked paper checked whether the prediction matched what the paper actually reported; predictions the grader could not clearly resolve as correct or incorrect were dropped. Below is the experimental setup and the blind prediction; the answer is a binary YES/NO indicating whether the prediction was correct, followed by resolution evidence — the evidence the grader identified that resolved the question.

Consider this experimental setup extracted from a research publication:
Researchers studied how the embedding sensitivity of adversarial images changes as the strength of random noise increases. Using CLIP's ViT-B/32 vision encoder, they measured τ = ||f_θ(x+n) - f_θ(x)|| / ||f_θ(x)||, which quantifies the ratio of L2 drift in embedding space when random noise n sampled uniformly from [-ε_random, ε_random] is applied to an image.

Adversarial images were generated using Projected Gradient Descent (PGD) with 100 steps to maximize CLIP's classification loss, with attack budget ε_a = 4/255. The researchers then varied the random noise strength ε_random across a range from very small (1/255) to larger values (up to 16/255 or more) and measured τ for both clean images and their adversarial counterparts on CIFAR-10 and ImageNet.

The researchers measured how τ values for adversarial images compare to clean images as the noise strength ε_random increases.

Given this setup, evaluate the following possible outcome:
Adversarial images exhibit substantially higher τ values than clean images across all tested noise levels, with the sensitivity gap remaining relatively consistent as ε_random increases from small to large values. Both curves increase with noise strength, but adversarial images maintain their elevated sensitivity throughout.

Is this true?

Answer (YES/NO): NO